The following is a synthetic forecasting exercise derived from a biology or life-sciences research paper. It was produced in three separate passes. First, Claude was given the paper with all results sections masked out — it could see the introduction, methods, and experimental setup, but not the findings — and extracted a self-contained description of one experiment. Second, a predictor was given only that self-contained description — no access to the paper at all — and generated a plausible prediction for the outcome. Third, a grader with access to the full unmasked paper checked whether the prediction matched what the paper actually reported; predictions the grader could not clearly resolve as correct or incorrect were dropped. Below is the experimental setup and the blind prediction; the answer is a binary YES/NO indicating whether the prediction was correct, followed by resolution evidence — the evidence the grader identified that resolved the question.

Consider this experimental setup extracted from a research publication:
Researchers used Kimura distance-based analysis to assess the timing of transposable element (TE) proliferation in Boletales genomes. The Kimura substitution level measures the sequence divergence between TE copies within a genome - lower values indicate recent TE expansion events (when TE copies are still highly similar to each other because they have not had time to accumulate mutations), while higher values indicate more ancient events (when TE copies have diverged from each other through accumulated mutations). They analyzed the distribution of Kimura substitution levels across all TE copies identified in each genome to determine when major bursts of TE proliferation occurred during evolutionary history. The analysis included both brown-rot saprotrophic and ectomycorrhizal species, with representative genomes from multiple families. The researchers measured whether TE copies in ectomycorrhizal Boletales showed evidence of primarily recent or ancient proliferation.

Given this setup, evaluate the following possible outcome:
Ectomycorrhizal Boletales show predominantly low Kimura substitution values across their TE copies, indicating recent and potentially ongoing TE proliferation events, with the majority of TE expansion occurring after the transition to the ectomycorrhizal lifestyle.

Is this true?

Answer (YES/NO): YES